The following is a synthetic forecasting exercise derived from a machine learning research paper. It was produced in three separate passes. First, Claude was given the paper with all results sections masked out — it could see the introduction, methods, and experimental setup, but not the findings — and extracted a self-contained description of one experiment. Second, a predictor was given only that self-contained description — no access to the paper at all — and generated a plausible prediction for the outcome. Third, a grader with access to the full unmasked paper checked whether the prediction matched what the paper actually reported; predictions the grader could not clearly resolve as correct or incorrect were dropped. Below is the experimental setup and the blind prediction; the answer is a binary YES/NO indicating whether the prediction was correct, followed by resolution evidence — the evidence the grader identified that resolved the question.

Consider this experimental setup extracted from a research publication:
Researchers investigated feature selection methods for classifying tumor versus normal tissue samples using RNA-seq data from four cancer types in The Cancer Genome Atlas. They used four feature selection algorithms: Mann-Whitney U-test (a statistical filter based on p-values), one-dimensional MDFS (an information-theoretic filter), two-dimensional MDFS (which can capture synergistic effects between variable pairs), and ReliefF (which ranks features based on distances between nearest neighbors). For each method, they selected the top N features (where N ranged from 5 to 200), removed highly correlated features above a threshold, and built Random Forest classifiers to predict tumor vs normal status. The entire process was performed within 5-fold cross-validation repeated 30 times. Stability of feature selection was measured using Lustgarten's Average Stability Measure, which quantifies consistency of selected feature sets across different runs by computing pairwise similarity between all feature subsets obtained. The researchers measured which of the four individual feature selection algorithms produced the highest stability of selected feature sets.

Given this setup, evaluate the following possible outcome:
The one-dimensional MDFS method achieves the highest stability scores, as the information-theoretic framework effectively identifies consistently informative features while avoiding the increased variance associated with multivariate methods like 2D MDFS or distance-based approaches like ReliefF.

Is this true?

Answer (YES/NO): NO